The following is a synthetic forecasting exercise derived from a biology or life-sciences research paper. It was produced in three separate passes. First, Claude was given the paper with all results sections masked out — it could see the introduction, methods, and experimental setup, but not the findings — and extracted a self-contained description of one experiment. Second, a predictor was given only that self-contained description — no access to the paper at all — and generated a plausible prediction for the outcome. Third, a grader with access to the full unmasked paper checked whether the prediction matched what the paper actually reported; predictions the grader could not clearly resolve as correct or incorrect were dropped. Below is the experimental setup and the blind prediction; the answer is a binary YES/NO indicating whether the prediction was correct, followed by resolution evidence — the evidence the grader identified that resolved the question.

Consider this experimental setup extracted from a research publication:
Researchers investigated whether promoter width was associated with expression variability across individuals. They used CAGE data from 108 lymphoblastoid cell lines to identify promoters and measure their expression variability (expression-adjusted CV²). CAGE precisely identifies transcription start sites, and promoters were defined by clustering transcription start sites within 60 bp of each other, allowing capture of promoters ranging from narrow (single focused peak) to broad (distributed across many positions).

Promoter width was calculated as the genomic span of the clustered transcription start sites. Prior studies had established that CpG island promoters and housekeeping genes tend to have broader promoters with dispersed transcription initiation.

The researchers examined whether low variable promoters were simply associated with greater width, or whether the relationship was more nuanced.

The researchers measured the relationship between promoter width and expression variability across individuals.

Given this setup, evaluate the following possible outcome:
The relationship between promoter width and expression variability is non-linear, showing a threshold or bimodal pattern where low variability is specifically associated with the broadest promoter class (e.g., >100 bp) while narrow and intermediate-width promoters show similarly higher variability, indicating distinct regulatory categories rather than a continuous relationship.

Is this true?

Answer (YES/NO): NO